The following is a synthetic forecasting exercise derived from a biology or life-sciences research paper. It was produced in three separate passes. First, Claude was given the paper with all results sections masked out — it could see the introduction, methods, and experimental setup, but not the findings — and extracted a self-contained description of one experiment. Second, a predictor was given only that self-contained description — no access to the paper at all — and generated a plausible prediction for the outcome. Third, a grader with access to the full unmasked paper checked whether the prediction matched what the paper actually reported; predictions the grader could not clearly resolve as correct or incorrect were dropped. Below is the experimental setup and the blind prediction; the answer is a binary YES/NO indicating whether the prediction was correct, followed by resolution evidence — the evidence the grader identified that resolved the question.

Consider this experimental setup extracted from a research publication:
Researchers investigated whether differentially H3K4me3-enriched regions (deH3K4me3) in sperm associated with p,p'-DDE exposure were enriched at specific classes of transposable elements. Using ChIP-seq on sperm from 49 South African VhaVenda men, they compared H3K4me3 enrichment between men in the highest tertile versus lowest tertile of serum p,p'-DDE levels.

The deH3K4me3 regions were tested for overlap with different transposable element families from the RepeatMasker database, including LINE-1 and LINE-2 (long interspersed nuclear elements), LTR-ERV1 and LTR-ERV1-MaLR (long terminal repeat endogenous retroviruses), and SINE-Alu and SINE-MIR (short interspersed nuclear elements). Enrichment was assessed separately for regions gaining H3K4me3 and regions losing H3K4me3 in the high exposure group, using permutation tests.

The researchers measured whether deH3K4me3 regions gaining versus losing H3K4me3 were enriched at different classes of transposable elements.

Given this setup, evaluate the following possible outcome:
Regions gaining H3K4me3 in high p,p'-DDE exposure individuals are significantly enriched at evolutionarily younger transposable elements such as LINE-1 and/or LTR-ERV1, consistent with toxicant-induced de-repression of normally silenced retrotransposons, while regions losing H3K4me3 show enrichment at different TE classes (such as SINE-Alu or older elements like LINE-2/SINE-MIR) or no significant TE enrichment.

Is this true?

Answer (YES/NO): NO